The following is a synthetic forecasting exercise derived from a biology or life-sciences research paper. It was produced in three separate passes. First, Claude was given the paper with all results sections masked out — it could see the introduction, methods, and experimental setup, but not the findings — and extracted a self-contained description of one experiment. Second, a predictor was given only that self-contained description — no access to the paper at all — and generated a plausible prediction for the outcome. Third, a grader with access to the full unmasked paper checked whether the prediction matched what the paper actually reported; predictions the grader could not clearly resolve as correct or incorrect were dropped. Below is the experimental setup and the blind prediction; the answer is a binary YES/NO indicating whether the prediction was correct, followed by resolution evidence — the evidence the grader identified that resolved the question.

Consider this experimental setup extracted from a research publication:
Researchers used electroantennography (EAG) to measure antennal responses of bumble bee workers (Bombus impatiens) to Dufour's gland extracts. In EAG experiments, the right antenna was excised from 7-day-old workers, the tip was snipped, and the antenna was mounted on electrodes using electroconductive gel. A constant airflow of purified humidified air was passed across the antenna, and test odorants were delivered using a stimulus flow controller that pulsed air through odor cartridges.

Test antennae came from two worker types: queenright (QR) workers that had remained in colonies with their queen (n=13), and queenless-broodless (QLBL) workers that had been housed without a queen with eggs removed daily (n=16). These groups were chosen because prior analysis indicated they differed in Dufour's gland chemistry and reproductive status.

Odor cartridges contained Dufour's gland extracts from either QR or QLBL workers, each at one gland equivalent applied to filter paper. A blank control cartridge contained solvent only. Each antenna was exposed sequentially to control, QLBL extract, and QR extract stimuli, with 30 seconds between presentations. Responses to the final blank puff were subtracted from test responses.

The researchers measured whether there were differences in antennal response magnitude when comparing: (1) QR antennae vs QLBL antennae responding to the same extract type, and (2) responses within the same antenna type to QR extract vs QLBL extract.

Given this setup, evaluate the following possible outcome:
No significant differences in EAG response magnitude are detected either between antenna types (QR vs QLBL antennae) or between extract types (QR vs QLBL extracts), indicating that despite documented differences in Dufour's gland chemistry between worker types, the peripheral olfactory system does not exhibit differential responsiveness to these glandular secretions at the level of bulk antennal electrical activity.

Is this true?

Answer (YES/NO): NO